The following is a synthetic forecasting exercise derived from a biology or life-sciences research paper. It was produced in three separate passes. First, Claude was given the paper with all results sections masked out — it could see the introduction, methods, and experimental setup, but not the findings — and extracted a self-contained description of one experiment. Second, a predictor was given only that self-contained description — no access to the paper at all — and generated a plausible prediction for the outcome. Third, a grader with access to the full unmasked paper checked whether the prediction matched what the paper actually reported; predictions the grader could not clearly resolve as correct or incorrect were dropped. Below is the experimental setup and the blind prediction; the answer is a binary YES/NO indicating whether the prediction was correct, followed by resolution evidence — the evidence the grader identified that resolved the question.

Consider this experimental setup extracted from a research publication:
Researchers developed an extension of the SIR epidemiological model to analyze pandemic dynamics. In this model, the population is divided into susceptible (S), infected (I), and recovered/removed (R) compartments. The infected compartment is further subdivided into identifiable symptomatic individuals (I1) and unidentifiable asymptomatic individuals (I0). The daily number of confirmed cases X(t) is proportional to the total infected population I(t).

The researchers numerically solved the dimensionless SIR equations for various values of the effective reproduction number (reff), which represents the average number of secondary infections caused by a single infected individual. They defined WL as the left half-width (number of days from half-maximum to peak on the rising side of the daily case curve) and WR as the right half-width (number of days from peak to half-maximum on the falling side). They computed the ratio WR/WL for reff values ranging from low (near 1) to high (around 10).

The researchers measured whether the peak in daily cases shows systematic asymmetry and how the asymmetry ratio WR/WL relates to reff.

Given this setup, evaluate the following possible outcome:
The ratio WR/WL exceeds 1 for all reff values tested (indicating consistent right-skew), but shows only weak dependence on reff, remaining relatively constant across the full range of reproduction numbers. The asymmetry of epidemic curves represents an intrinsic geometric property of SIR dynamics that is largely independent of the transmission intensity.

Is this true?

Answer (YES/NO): NO